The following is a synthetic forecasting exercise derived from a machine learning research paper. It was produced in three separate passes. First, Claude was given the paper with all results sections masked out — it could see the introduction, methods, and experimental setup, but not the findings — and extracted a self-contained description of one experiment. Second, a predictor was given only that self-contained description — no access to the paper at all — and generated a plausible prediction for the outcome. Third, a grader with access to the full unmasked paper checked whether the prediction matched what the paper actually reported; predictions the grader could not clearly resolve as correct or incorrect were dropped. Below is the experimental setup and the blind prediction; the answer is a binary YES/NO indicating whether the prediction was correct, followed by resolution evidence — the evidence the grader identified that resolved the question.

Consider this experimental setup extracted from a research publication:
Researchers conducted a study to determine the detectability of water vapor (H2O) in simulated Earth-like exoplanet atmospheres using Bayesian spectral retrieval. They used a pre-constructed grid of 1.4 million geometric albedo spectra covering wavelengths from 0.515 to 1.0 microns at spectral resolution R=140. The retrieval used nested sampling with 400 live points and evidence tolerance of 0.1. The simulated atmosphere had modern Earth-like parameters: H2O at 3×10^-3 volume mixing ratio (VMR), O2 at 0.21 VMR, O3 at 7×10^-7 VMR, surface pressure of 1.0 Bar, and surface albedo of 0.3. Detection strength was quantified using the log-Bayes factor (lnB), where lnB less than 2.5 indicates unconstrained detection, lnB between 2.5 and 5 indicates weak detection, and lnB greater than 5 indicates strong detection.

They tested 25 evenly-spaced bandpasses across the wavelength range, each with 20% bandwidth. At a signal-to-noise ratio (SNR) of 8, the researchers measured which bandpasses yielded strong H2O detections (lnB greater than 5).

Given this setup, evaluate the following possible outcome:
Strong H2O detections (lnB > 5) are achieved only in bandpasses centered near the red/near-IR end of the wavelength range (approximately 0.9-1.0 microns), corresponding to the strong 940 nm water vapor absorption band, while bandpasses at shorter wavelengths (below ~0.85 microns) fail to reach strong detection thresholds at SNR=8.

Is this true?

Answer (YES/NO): NO